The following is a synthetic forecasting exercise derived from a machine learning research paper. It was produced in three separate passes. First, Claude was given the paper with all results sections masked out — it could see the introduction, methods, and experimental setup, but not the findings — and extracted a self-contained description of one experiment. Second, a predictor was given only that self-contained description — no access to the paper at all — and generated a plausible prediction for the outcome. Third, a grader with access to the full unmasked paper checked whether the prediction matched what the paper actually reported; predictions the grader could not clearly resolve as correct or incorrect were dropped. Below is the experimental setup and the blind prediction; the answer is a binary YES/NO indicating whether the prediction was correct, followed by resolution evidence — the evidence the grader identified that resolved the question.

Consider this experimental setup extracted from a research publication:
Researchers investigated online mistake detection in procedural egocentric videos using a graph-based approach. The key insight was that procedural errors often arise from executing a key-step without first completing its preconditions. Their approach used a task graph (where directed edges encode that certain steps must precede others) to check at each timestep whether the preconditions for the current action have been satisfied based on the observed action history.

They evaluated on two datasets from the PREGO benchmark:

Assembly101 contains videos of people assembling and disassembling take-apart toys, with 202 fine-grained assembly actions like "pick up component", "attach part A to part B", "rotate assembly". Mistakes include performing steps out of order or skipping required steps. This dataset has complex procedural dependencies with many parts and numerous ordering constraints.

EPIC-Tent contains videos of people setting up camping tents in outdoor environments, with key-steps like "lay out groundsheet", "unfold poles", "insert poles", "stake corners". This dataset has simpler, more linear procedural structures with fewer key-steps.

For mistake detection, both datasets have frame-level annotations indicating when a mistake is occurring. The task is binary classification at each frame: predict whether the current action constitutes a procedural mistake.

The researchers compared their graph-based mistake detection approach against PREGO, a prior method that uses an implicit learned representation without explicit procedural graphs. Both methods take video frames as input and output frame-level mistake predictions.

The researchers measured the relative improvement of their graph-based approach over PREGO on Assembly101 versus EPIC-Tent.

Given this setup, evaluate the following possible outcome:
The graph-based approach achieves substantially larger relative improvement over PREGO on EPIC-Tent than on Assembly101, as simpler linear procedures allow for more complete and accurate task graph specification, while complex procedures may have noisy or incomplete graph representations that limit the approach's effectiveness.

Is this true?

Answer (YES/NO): NO